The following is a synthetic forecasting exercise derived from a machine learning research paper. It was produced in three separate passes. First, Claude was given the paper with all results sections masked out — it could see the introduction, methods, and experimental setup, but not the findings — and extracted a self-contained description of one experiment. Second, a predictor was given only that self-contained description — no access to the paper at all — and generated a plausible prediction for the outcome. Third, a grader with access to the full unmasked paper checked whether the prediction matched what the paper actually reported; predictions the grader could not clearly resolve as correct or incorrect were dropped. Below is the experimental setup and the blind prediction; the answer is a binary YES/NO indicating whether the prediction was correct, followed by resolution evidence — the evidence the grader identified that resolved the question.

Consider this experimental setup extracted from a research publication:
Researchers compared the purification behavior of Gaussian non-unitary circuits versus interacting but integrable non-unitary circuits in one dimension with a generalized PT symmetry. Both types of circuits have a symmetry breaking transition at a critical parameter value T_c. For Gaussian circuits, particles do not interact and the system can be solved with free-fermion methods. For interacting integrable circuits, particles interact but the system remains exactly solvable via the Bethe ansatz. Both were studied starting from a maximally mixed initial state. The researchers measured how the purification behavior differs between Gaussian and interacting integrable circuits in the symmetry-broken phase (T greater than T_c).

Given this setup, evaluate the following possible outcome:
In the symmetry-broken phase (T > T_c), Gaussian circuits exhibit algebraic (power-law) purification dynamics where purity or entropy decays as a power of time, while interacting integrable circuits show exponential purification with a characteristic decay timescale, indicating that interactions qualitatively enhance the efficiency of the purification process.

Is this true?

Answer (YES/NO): NO